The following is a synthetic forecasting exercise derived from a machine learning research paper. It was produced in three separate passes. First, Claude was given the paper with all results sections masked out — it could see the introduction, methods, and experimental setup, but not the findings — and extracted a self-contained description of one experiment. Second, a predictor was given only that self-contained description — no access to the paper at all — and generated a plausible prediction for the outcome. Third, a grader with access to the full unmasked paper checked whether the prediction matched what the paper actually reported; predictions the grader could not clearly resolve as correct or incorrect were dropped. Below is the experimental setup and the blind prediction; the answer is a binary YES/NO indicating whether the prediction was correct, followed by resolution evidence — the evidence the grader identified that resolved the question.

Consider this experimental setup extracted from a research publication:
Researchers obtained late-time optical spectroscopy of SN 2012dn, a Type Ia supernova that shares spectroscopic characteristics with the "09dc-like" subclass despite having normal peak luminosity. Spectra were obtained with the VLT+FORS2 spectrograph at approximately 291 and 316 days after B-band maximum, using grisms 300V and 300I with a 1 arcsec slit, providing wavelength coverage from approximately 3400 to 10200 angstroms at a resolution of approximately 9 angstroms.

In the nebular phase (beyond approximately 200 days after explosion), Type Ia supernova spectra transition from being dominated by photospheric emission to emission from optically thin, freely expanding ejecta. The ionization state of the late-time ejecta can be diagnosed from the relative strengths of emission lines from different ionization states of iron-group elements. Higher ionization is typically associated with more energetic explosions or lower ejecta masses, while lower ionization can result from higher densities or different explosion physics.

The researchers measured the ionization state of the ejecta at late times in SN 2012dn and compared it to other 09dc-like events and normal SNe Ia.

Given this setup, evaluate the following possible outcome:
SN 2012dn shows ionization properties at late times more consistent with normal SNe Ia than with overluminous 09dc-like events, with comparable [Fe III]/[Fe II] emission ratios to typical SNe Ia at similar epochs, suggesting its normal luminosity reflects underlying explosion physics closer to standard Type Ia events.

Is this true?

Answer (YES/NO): NO